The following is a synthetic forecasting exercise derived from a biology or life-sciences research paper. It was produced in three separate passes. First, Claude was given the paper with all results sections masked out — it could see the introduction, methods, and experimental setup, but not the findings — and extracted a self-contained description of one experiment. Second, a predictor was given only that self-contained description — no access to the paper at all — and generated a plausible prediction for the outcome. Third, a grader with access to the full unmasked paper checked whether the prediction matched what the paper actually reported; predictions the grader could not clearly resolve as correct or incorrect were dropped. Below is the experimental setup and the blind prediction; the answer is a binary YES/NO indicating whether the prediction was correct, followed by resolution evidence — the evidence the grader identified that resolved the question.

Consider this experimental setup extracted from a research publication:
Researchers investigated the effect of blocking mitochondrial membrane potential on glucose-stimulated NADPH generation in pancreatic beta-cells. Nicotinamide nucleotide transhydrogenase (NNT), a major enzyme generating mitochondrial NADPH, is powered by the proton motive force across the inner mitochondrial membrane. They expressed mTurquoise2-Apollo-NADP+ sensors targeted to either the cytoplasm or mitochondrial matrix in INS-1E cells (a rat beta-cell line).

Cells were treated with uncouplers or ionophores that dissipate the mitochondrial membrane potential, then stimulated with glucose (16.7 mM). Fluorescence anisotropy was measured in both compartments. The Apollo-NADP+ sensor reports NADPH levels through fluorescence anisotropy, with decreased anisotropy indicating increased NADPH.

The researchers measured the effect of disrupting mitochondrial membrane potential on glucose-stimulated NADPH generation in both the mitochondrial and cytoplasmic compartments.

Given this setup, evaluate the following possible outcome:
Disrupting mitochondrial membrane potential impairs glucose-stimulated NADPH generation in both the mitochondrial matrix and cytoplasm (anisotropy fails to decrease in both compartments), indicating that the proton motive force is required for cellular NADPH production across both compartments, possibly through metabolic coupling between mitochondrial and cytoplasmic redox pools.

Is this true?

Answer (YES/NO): YES